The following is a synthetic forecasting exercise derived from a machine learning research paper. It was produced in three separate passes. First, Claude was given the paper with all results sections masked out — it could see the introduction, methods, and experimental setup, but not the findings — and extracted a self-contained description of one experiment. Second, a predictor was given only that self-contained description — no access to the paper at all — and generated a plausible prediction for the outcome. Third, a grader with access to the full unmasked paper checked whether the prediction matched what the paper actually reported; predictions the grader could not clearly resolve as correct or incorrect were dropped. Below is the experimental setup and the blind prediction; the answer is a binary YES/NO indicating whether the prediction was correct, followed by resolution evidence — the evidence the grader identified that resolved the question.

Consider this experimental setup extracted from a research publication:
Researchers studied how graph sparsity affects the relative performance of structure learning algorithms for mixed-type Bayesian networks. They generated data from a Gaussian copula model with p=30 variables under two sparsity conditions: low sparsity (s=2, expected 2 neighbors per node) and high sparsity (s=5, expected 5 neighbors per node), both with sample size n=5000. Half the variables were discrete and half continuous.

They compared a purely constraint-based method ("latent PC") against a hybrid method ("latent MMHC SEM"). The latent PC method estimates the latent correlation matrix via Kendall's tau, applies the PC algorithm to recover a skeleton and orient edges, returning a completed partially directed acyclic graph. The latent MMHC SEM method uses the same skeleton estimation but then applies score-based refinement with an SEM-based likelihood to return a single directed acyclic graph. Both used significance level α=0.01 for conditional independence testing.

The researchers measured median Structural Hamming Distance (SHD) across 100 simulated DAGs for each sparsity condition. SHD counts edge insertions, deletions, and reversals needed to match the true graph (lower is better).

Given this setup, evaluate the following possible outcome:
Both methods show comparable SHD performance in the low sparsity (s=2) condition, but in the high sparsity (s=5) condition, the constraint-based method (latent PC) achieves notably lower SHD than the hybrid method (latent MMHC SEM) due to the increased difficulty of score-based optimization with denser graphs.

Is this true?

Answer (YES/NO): NO